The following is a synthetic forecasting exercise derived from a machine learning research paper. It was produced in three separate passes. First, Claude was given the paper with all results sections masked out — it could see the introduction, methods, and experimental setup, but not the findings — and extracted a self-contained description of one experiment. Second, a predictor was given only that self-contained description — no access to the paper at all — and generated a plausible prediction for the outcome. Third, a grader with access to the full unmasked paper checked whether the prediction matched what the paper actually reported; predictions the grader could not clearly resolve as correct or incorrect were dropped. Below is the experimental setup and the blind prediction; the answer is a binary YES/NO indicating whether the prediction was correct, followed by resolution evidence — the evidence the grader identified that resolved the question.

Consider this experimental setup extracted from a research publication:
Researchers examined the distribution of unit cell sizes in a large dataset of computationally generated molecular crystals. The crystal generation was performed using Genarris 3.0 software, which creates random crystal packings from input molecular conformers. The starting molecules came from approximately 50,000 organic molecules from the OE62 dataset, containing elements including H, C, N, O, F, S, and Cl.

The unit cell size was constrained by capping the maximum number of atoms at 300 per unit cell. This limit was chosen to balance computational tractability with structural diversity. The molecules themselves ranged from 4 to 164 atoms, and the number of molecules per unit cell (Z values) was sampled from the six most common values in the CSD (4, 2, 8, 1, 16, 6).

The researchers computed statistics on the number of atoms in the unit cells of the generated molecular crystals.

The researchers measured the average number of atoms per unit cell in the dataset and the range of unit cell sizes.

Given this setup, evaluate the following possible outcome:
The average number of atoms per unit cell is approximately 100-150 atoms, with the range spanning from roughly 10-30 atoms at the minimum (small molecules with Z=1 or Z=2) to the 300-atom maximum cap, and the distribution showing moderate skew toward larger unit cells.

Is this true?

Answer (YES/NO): YES